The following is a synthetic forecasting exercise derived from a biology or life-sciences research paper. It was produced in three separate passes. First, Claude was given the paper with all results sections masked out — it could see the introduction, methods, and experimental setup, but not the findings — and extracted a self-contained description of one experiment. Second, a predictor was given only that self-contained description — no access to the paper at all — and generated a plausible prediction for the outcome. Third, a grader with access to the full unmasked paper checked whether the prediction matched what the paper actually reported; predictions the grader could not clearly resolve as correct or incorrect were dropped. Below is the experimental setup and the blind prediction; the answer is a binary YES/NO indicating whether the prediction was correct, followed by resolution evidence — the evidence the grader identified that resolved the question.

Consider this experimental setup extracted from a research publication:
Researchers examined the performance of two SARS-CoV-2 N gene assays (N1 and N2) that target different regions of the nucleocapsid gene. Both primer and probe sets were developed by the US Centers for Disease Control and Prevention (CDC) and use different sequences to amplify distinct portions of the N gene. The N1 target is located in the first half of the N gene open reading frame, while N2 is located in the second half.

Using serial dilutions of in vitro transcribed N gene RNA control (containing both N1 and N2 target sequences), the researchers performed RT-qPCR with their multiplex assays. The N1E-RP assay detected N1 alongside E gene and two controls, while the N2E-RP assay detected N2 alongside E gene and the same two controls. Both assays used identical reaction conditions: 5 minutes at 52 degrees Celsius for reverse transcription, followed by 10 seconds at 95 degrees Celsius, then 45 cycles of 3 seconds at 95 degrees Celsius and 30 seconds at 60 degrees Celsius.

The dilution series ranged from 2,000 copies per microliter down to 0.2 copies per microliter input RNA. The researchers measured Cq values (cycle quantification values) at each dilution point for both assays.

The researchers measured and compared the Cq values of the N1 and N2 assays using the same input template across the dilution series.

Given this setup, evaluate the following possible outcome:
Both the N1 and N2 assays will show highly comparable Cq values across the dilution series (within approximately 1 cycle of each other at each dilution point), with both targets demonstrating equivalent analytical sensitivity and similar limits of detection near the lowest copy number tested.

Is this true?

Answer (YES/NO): NO